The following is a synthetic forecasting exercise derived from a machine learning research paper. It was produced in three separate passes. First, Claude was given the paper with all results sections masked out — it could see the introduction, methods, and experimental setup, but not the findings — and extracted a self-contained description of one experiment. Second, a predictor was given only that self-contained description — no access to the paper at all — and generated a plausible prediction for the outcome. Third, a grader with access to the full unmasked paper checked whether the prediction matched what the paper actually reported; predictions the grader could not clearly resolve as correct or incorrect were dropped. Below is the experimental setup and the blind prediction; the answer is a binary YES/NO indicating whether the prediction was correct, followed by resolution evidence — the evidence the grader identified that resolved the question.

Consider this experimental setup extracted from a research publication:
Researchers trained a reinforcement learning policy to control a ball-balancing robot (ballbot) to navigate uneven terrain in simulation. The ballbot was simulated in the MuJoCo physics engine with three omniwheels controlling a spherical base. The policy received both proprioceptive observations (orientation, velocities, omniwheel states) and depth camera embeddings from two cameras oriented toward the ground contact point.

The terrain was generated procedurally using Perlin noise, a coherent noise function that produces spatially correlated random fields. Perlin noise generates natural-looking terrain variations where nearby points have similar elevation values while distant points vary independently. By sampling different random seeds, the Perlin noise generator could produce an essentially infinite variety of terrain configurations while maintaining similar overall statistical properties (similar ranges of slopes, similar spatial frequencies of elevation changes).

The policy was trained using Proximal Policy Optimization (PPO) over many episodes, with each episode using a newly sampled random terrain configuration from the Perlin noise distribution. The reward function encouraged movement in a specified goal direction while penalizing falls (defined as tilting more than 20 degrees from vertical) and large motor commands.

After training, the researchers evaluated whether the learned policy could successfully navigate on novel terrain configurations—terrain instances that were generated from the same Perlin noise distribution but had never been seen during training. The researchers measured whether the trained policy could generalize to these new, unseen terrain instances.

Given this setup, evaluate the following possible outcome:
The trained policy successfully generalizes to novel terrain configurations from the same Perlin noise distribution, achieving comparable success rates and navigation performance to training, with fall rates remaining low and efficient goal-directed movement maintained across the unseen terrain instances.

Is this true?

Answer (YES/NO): YES